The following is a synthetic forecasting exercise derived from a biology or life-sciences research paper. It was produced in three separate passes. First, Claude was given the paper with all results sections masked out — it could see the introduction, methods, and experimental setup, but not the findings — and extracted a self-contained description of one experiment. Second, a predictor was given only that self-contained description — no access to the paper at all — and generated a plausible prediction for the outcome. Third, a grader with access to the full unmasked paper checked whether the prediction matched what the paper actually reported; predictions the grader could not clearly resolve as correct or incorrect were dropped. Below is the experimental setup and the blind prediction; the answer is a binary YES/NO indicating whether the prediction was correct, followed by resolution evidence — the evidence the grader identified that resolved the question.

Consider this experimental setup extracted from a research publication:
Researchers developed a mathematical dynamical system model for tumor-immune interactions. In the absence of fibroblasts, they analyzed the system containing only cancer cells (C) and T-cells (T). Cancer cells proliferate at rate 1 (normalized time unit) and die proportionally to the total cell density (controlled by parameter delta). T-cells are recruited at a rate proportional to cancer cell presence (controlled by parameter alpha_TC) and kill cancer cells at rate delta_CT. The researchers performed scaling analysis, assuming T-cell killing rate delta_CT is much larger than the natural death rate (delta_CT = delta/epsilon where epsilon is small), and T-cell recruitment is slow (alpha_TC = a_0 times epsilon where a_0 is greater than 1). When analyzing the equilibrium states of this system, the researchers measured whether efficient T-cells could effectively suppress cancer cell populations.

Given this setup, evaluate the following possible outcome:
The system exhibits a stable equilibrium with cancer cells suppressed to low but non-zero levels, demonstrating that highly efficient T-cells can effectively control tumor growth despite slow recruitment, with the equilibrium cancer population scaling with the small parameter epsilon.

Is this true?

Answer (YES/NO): YES